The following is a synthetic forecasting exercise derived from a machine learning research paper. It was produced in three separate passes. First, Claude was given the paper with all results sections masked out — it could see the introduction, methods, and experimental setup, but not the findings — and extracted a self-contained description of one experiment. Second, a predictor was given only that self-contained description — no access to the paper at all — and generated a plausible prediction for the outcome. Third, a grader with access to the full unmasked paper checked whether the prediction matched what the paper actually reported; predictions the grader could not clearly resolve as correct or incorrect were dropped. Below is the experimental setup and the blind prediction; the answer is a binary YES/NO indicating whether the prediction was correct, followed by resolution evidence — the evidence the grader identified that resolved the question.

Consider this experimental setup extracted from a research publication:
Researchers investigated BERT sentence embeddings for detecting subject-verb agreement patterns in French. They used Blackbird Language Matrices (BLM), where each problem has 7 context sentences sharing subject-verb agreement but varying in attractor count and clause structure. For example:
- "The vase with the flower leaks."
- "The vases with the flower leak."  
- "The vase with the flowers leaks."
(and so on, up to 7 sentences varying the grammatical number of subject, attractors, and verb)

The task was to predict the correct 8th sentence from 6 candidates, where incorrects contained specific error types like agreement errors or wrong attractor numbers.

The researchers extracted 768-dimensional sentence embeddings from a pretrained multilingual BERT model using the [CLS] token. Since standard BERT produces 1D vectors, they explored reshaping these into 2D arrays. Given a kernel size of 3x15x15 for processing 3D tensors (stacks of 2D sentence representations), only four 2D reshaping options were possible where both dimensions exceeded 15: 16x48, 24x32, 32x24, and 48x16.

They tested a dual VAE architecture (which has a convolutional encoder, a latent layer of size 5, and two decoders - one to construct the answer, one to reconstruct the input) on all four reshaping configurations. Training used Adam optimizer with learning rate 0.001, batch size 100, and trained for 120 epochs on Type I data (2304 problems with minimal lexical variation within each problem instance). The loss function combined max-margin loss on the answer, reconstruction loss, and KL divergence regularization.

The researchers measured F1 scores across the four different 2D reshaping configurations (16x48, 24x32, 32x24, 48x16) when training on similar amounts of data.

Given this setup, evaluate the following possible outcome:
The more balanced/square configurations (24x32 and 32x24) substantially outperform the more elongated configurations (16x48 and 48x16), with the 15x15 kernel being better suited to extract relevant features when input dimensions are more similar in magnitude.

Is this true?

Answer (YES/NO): NO